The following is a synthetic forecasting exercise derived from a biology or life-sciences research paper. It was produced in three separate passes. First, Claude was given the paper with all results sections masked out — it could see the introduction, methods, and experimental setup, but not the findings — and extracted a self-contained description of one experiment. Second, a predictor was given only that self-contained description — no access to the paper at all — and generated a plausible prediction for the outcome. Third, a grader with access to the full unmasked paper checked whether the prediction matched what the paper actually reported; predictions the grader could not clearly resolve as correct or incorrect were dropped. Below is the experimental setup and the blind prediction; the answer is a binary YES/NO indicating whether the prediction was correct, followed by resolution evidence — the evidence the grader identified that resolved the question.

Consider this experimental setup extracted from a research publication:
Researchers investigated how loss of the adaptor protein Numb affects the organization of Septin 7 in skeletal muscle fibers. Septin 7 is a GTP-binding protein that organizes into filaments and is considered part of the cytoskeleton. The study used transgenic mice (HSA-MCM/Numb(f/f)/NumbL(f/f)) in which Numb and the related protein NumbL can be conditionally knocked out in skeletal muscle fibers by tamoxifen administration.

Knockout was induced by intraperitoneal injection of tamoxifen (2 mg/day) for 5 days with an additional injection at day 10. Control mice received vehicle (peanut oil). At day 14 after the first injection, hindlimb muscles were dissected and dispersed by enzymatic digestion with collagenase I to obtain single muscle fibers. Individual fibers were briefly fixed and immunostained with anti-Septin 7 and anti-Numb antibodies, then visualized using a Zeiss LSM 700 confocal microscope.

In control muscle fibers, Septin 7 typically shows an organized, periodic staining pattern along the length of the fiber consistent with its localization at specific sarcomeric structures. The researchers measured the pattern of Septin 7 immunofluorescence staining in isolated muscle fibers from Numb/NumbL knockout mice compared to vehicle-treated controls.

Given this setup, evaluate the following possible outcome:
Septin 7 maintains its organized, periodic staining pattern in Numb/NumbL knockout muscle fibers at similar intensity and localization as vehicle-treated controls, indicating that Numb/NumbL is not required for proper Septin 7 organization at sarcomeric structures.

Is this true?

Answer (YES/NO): NO